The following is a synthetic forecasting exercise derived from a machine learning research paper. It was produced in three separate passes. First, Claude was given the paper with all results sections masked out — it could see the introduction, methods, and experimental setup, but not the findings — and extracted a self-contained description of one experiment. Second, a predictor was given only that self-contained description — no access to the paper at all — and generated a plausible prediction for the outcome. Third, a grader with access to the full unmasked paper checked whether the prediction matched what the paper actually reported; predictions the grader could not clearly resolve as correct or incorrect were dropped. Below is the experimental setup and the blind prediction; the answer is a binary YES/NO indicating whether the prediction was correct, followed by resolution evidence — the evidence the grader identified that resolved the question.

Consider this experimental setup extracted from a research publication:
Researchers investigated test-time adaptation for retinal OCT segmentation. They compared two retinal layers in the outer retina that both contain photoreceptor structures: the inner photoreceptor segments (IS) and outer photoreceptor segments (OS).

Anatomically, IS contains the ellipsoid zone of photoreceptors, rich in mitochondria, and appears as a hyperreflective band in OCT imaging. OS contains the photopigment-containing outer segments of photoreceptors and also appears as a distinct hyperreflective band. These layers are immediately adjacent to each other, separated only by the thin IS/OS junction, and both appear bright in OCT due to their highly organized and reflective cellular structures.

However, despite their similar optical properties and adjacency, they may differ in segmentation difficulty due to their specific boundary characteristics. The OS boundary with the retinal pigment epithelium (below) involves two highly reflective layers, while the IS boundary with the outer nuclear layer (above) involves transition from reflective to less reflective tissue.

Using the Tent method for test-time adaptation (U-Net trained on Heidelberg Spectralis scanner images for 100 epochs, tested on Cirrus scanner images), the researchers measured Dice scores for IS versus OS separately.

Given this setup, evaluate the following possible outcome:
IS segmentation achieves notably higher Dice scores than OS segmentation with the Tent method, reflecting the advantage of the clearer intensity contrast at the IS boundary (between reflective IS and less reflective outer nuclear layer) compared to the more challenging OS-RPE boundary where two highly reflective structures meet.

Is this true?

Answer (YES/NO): NO